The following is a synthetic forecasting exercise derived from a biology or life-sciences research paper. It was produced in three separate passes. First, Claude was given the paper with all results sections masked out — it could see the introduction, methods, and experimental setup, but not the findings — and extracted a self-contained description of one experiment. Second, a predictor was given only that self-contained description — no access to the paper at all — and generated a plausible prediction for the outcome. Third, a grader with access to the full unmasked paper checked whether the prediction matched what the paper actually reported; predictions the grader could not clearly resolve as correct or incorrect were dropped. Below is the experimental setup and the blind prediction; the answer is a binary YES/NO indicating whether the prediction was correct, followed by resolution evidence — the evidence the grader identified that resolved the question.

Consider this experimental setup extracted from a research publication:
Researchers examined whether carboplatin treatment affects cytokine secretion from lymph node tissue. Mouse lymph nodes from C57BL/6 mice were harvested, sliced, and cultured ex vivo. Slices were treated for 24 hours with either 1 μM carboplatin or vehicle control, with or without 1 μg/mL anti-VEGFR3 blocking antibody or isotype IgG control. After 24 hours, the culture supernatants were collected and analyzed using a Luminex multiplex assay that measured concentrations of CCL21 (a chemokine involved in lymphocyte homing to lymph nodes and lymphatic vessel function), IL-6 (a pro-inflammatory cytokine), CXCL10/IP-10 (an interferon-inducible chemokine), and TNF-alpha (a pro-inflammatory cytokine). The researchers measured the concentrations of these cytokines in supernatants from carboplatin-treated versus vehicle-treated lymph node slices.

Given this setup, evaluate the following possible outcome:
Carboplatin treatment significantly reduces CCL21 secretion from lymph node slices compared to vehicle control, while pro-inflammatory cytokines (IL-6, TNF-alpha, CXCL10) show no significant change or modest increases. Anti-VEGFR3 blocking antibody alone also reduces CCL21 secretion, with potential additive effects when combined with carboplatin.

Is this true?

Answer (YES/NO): NO